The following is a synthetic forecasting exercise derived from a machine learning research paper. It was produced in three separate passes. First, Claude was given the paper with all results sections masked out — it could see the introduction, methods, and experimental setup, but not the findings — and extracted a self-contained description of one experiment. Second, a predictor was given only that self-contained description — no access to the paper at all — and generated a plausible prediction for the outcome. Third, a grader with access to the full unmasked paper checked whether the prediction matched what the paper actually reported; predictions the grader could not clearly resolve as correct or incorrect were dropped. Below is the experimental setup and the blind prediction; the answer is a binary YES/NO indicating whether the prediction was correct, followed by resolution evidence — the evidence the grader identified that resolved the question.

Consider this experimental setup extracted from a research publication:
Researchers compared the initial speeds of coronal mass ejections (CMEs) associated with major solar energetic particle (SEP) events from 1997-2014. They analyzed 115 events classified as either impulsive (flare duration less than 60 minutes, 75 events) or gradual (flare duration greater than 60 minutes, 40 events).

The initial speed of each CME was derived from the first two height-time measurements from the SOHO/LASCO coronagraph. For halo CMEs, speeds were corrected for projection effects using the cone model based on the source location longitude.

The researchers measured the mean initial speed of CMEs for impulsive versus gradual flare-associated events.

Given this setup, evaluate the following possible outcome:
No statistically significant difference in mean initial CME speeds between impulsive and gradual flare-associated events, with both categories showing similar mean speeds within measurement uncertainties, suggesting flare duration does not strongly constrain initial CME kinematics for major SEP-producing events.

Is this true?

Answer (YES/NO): NO